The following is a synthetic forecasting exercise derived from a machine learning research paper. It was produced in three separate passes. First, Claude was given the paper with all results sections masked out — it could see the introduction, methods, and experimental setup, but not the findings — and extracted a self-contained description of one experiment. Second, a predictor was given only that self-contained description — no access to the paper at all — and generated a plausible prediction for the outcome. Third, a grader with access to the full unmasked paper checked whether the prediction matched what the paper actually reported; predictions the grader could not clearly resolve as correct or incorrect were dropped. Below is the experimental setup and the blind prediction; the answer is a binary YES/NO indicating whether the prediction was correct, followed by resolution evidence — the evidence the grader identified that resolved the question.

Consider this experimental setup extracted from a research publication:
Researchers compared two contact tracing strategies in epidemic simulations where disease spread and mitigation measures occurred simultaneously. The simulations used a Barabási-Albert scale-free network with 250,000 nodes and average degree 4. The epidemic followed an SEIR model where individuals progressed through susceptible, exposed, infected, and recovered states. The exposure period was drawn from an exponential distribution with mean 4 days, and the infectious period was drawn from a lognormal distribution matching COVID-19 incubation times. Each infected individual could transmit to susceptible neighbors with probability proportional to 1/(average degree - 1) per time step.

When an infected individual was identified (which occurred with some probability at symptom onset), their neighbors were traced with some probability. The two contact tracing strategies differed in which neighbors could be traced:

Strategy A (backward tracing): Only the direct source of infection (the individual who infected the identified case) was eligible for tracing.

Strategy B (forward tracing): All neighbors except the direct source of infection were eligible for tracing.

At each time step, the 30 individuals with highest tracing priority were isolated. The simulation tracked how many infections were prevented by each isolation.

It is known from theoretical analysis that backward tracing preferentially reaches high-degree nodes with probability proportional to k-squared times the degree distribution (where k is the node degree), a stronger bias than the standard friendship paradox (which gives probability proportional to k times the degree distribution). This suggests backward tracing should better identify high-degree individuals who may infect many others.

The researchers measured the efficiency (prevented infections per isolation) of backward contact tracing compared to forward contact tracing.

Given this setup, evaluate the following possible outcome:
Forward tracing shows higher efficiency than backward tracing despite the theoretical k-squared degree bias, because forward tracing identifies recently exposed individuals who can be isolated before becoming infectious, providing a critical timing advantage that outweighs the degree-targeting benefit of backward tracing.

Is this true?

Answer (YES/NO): NO